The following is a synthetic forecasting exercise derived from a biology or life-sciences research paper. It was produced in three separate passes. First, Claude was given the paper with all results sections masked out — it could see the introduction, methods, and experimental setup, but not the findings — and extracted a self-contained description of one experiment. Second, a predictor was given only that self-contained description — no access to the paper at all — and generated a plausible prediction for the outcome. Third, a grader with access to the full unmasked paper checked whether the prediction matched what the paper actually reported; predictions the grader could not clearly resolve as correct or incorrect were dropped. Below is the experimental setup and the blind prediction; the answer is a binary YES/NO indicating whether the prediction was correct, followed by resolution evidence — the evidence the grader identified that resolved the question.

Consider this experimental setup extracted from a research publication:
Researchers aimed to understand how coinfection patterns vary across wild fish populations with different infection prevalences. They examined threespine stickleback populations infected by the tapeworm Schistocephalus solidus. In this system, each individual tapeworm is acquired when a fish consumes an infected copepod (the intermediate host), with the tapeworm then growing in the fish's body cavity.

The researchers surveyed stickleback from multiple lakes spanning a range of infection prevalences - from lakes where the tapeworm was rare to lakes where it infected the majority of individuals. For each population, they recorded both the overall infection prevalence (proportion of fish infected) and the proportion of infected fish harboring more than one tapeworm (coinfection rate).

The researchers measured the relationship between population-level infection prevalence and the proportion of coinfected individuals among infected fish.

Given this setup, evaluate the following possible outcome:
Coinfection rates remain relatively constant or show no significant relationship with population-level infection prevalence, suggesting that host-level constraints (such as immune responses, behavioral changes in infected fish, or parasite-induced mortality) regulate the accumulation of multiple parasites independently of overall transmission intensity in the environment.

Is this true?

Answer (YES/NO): NO